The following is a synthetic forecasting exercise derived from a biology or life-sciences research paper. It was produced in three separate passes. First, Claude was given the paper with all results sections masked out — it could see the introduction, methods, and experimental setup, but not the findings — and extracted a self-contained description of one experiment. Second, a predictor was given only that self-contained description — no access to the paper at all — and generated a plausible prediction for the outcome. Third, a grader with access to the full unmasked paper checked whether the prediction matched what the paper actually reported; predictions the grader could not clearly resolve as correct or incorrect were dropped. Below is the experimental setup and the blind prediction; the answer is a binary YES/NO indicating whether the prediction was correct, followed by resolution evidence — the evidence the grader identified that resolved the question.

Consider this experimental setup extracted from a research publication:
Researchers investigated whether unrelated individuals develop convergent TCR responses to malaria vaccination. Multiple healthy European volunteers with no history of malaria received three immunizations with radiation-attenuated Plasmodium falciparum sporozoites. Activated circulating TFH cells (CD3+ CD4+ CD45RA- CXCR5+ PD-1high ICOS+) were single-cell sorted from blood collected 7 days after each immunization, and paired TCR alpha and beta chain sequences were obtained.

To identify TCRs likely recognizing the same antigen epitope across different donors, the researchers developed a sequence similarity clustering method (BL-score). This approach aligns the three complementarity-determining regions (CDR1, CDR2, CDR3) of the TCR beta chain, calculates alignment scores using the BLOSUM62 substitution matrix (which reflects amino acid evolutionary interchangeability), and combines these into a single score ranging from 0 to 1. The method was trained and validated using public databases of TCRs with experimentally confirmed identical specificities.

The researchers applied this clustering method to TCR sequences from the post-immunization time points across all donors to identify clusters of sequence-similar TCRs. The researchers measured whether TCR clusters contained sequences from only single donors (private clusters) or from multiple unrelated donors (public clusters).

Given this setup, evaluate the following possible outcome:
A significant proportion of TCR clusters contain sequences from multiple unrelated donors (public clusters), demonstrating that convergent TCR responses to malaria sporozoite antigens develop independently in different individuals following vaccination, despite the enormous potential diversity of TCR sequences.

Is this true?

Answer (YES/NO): YES